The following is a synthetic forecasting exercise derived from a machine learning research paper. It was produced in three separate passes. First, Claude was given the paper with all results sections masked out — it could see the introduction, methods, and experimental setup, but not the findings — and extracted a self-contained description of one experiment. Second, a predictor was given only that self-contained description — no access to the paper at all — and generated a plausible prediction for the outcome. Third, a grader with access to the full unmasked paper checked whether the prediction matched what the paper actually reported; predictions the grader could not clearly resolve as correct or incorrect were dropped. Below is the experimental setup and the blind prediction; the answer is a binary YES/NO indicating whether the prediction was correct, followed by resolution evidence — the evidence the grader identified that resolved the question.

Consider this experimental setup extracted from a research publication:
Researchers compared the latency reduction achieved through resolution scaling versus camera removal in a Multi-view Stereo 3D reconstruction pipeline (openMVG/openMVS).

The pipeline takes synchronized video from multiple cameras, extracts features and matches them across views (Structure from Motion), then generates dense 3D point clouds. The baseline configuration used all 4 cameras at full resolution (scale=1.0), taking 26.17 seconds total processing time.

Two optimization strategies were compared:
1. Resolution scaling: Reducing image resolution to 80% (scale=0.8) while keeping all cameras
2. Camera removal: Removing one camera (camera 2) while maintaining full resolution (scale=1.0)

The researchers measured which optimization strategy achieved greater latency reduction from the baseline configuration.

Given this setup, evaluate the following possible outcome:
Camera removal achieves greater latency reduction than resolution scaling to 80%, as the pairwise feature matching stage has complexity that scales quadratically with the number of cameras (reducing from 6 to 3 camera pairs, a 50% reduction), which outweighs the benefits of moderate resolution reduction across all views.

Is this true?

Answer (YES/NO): NO